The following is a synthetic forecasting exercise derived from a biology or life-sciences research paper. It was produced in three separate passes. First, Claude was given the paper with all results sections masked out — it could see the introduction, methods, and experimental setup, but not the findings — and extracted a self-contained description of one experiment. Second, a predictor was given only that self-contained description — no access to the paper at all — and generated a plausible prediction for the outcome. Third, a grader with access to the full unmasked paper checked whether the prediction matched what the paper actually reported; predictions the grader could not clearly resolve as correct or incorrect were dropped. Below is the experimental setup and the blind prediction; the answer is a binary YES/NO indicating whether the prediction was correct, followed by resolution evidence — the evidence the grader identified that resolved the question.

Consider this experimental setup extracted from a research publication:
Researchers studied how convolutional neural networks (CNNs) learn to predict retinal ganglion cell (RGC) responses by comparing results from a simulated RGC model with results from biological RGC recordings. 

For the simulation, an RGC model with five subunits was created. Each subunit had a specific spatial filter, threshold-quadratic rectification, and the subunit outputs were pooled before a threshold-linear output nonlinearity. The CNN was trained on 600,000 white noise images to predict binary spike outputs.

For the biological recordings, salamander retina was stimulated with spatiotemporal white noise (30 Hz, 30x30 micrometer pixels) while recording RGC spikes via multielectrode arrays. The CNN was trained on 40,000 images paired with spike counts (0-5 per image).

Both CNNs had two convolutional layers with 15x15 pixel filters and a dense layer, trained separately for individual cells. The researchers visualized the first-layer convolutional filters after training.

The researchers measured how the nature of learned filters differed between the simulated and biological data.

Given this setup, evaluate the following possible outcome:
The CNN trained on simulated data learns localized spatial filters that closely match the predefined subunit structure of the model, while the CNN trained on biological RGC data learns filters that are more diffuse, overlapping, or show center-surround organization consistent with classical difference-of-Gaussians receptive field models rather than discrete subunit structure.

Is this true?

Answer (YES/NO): NO